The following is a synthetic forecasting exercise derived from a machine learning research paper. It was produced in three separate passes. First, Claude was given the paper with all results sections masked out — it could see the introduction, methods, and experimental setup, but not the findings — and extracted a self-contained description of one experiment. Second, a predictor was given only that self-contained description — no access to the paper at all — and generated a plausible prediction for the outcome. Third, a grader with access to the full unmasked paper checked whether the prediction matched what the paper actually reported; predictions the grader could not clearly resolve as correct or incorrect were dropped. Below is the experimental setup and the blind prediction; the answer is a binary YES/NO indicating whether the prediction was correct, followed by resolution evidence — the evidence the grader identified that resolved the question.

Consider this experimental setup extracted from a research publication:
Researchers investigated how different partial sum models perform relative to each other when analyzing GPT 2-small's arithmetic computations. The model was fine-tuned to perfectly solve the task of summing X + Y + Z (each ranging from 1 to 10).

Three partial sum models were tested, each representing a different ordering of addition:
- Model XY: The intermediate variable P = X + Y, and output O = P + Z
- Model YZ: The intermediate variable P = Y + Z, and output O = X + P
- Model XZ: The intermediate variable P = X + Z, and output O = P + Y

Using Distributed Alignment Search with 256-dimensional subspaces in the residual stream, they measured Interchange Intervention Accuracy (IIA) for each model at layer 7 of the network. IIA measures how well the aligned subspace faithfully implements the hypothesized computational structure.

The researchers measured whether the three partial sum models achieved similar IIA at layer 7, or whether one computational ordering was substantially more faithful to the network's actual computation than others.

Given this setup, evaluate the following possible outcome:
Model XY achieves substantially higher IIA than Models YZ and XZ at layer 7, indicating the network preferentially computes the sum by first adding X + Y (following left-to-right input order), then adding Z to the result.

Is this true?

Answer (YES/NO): YES